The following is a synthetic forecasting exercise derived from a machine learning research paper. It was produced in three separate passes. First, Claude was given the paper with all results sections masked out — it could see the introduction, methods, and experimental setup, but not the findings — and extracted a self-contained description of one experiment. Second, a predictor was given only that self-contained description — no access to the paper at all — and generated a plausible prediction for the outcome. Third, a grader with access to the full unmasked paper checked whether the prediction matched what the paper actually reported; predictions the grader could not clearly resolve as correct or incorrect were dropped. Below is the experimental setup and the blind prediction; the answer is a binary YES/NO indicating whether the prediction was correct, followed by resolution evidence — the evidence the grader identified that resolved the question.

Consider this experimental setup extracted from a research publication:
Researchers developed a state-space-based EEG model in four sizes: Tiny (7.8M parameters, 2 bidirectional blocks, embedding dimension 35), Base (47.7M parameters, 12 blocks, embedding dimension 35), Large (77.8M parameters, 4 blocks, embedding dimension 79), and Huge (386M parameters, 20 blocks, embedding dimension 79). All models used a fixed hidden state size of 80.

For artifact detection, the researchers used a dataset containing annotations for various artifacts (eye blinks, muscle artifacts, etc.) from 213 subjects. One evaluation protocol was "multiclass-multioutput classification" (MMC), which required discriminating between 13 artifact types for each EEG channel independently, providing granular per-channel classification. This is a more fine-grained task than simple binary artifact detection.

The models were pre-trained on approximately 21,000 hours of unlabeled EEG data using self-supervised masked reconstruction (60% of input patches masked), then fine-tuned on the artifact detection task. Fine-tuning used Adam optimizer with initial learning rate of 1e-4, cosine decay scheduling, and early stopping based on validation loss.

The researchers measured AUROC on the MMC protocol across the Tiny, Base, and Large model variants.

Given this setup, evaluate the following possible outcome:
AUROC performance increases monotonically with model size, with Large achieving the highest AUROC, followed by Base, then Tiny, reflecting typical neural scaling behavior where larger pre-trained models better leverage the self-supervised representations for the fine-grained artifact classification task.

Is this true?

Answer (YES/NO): NO